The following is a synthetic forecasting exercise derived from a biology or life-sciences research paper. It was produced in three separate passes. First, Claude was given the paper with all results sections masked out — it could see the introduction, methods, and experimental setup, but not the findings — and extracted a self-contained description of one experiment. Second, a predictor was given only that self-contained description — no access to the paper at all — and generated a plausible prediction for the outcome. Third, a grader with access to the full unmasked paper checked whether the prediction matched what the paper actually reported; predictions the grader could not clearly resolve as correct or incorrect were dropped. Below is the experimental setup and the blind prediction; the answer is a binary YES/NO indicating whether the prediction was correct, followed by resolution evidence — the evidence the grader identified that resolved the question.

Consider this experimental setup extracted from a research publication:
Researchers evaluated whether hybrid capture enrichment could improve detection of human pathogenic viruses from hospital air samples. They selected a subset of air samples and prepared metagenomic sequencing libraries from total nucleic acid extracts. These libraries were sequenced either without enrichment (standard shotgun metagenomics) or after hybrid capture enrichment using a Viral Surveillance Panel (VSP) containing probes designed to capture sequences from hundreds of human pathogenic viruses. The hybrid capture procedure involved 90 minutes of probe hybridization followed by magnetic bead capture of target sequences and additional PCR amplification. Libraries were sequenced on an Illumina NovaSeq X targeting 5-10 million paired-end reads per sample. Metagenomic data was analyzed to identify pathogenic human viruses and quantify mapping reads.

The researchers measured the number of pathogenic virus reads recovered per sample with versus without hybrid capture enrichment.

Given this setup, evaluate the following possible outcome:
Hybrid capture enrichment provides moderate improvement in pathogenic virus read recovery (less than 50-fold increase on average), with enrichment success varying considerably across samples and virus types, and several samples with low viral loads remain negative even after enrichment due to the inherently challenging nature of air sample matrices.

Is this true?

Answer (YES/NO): NO